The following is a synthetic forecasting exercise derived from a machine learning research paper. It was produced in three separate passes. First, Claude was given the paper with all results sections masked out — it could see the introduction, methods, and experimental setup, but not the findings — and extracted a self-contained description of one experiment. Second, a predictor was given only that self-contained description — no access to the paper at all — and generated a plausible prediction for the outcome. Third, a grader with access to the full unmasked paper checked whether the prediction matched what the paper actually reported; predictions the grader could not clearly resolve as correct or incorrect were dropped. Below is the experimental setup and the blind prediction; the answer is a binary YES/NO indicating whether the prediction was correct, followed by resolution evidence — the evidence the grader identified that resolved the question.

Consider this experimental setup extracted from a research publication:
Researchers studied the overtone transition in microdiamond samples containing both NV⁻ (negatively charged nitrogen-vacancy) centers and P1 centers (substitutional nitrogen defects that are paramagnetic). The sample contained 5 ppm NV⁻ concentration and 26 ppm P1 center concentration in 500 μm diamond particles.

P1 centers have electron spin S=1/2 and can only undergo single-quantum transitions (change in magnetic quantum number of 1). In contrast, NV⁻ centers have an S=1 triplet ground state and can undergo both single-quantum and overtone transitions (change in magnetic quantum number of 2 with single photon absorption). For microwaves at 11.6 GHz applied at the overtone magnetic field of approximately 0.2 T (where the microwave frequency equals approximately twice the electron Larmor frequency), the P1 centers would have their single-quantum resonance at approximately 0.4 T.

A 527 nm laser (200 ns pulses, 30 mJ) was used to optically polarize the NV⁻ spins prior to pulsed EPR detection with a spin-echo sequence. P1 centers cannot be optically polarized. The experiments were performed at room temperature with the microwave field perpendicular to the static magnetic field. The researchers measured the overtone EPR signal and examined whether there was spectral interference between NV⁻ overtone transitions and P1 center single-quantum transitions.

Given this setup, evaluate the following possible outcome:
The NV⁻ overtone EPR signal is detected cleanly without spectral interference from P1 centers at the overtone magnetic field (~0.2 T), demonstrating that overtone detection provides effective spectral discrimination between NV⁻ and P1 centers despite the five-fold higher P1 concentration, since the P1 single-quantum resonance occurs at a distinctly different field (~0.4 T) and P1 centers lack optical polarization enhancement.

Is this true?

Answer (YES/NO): YES